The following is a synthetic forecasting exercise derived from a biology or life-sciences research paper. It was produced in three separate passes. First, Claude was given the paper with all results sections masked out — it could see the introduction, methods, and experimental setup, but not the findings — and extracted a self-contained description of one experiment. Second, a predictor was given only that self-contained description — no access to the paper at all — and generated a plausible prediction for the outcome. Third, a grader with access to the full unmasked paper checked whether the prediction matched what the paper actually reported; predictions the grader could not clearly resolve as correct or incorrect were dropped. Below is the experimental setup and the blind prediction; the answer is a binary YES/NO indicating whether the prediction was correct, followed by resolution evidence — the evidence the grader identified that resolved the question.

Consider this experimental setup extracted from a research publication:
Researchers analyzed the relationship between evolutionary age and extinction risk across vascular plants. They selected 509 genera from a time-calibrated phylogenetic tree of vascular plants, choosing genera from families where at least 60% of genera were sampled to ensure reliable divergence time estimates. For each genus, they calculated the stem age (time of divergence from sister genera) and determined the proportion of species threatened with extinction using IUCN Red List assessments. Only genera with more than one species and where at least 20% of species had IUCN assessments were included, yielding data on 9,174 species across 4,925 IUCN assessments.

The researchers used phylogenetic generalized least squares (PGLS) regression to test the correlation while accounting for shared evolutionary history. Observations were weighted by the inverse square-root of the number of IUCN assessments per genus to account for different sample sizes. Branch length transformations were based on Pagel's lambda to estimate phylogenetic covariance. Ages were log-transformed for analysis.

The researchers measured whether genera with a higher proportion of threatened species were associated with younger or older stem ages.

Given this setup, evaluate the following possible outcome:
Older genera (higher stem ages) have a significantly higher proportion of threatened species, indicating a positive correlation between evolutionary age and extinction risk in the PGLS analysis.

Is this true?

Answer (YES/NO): NO